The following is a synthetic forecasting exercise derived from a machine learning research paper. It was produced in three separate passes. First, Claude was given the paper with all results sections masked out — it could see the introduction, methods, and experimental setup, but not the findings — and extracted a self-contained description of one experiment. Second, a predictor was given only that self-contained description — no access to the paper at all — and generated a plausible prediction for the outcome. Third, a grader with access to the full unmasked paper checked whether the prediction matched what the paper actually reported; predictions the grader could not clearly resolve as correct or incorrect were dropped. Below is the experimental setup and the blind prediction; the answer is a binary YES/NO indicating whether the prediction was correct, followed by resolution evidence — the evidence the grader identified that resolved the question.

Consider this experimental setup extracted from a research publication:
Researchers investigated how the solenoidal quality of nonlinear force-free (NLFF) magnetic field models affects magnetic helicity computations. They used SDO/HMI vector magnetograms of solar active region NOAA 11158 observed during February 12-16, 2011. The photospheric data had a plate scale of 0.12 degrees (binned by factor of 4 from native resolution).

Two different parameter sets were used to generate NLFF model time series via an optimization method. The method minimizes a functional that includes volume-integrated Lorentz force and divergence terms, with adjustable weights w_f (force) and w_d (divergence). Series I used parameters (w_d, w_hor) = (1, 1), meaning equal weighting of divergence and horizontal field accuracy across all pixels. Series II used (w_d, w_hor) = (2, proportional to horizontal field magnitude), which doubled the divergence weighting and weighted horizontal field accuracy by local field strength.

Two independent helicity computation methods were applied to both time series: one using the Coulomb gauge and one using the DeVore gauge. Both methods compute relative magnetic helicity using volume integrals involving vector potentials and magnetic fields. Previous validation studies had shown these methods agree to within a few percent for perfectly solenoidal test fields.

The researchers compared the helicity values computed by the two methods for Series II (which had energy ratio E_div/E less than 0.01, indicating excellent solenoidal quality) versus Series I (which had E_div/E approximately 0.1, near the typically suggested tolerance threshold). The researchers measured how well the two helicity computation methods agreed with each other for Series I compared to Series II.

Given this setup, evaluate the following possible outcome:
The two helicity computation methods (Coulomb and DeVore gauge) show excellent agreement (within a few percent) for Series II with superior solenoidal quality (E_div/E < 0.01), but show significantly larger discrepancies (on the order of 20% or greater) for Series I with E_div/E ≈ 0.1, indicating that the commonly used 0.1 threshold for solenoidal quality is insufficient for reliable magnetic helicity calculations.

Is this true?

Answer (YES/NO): NO